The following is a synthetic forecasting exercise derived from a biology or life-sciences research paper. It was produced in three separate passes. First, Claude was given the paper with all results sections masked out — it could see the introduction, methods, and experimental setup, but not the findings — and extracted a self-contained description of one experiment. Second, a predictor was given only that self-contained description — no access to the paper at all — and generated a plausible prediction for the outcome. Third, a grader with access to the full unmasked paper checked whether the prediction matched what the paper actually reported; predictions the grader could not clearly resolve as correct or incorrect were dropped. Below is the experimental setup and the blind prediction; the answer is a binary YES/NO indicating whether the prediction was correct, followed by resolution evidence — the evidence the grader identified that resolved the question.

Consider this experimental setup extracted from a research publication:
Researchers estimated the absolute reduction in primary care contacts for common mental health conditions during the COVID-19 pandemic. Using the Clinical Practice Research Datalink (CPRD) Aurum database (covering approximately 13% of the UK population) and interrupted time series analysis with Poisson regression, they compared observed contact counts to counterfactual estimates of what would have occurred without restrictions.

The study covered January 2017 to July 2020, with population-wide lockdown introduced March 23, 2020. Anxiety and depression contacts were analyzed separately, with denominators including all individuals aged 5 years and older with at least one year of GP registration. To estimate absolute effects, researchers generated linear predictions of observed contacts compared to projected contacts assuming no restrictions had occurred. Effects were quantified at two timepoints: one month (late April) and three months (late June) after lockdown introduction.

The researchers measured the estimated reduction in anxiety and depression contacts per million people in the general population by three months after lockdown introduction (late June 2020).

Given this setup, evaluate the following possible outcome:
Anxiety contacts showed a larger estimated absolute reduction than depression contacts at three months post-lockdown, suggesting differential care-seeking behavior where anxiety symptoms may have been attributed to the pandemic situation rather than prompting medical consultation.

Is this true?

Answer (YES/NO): NO